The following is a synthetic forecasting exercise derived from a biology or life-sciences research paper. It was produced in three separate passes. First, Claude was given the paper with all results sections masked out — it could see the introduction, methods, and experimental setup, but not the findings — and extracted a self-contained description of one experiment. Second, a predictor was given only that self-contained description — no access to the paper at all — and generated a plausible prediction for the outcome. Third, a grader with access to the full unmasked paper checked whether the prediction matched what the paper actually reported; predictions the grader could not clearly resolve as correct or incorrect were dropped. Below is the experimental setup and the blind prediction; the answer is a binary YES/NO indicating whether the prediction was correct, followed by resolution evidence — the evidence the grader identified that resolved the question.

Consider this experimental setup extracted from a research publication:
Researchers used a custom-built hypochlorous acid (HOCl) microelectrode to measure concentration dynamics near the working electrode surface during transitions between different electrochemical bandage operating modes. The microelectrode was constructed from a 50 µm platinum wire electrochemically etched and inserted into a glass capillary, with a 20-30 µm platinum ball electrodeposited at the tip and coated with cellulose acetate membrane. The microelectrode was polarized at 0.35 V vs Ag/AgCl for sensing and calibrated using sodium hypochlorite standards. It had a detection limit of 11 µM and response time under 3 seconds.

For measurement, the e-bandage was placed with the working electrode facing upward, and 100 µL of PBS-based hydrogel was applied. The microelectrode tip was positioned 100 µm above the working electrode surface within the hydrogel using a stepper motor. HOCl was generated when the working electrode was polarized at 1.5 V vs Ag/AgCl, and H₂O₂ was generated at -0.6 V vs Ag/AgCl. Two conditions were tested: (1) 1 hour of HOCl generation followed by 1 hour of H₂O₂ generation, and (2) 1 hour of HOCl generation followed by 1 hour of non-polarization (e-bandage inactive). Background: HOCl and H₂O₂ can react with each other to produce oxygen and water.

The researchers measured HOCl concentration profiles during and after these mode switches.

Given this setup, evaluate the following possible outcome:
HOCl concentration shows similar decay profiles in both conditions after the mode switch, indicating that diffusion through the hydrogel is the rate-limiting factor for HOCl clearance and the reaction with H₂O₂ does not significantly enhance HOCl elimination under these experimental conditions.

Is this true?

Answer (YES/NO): NO